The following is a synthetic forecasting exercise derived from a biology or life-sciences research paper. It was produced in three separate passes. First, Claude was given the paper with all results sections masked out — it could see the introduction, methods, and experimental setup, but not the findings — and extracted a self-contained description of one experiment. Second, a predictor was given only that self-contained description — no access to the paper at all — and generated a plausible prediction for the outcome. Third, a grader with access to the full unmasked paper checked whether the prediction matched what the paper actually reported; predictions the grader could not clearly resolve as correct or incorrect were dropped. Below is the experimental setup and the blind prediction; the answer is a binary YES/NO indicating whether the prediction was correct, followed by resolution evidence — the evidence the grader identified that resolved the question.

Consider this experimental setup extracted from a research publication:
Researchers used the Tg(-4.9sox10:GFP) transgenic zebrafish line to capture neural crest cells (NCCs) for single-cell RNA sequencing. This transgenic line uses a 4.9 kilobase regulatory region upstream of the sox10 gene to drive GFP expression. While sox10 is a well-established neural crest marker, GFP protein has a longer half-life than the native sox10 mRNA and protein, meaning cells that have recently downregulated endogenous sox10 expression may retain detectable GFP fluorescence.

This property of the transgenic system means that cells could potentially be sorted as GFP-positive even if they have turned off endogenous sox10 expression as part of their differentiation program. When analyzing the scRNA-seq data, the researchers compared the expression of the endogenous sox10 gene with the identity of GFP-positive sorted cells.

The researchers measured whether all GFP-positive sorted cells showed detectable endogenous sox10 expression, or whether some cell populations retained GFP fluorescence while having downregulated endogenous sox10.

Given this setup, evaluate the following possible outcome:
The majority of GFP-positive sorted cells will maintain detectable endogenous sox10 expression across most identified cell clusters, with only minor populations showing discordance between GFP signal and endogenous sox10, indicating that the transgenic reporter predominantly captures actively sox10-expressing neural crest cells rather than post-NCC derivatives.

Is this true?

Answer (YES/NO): NO